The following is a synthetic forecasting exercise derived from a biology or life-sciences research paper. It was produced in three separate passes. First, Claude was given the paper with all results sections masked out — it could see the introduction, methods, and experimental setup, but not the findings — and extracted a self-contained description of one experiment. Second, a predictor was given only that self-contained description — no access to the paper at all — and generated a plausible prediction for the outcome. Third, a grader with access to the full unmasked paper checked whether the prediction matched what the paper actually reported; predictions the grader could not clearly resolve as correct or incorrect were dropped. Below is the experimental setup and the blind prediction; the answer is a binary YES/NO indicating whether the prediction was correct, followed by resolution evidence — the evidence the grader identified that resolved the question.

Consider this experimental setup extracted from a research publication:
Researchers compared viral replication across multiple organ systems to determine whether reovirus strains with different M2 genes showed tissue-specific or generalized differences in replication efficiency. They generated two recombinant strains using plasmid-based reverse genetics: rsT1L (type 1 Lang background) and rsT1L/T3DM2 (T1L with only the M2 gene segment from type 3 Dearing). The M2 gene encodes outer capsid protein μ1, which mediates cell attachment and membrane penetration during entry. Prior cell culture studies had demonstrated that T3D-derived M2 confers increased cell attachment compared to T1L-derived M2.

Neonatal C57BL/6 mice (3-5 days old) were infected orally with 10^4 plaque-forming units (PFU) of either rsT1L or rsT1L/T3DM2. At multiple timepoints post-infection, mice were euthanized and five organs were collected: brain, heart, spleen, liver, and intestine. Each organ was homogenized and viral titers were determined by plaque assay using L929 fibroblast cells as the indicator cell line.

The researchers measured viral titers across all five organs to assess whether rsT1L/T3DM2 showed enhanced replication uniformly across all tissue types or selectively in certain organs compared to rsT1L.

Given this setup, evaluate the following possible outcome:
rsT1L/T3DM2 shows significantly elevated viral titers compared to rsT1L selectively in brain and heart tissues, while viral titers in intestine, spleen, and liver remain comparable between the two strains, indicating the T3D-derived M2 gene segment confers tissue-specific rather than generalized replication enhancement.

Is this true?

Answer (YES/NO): NO